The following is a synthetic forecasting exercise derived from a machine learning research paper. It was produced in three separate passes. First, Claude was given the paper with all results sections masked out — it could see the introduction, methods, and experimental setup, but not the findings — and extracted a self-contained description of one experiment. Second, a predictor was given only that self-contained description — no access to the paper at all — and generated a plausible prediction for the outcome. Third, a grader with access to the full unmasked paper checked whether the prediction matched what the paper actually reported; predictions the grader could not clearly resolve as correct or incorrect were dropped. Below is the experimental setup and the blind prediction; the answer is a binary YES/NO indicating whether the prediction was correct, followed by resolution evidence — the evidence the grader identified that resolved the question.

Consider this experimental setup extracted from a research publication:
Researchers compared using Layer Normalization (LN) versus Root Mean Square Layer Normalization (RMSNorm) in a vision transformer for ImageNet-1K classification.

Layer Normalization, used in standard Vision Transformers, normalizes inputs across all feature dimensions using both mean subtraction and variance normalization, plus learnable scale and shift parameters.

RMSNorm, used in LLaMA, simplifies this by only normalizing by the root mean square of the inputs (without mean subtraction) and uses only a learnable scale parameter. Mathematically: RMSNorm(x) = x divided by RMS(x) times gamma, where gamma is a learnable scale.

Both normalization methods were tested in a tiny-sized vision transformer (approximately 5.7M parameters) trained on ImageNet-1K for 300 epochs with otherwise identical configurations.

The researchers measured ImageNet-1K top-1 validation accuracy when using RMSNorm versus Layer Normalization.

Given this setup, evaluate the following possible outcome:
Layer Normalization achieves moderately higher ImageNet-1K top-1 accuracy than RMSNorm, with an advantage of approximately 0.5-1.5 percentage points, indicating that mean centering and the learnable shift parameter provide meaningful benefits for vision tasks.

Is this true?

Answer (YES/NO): NO